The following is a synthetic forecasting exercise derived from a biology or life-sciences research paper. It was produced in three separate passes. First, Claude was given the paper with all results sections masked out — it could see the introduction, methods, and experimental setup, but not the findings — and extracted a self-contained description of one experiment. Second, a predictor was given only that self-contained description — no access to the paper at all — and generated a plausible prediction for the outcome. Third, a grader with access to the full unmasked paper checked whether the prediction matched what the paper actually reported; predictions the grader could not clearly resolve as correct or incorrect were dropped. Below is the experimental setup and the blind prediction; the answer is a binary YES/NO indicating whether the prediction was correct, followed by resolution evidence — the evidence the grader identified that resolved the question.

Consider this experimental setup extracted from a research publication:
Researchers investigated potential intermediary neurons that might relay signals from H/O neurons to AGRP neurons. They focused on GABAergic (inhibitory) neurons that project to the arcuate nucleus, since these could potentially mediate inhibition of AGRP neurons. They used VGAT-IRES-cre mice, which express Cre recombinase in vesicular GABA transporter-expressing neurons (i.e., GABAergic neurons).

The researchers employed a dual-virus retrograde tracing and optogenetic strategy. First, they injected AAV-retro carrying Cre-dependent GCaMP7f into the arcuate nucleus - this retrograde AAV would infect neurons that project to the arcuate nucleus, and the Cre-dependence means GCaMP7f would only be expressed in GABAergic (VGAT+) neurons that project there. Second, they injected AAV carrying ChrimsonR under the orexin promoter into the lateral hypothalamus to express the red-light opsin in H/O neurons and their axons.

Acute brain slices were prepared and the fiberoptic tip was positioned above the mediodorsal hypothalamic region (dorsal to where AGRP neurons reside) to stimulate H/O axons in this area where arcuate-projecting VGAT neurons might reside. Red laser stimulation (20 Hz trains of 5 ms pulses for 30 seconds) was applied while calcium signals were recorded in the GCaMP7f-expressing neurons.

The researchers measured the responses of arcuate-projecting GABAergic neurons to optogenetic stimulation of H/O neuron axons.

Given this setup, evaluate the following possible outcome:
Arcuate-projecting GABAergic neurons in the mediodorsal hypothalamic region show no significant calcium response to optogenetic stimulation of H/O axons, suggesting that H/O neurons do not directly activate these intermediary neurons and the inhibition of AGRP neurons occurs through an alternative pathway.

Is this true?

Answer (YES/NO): NO